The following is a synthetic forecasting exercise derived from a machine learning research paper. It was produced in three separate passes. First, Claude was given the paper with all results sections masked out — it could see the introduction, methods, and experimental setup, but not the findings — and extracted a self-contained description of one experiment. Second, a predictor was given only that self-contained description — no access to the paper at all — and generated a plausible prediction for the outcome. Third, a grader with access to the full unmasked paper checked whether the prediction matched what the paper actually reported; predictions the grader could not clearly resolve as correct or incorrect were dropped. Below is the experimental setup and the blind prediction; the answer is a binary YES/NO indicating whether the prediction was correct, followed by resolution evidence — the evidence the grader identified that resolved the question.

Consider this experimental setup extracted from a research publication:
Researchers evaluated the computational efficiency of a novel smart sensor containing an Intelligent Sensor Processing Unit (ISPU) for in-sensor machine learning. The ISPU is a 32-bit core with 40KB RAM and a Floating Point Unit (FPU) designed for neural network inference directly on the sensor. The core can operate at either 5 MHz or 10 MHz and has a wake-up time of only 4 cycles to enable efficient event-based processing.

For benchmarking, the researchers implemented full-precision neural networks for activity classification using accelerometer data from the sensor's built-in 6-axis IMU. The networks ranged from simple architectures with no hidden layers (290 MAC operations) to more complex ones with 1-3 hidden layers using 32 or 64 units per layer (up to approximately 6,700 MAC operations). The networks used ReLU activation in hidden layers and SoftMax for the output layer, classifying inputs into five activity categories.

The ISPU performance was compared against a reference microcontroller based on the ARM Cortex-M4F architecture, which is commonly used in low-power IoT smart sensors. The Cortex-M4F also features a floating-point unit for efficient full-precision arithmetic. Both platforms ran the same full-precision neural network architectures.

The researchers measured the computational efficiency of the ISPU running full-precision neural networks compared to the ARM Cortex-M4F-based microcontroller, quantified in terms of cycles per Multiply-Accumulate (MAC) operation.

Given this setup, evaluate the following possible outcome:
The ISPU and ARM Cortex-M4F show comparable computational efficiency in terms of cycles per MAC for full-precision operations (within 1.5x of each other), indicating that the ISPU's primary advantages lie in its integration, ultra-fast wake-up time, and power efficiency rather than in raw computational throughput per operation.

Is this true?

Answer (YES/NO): NO